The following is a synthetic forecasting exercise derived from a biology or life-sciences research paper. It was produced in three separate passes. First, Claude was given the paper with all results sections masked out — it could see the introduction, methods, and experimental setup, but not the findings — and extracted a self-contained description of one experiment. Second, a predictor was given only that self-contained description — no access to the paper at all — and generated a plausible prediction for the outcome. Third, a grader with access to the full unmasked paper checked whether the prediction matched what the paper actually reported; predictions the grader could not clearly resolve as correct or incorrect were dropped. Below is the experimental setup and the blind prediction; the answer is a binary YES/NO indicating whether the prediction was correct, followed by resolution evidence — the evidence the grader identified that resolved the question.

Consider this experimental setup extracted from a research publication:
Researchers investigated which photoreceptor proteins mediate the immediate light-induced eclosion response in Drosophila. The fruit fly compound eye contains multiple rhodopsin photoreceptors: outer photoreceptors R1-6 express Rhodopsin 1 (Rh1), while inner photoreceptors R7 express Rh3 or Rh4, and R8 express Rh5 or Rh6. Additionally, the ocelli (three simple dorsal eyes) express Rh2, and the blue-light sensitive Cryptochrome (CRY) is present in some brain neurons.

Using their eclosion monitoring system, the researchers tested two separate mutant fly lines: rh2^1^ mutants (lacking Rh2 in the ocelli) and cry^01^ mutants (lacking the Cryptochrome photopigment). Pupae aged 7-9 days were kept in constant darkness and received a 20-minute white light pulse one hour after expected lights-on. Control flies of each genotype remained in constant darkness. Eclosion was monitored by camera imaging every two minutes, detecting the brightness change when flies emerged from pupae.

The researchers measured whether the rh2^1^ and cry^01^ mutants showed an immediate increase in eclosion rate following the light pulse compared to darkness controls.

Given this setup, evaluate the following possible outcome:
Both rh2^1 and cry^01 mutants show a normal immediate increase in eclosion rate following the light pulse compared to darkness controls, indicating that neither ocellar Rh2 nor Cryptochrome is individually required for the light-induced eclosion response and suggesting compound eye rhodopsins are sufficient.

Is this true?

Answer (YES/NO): YES